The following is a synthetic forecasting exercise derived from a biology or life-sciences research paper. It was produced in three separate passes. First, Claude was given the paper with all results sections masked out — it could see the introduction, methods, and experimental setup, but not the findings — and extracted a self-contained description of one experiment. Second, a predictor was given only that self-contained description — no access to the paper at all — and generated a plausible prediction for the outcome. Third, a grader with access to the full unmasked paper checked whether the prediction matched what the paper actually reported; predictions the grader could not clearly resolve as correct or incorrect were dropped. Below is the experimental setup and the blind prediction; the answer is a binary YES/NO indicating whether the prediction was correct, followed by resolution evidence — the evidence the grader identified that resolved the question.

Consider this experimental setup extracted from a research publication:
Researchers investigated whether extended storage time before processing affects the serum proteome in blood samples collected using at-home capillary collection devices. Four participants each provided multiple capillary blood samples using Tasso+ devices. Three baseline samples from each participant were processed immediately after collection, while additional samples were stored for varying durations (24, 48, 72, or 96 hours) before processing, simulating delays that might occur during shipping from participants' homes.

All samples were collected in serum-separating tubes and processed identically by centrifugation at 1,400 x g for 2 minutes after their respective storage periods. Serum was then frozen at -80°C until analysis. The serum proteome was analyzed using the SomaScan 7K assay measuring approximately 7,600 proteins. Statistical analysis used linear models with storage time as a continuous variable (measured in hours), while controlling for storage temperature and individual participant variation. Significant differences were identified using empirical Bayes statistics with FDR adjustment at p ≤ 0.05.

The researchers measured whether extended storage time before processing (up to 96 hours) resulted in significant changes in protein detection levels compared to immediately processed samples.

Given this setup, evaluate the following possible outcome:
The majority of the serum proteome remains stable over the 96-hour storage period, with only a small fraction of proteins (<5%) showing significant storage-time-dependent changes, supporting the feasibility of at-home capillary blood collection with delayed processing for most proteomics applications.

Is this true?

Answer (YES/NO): NO